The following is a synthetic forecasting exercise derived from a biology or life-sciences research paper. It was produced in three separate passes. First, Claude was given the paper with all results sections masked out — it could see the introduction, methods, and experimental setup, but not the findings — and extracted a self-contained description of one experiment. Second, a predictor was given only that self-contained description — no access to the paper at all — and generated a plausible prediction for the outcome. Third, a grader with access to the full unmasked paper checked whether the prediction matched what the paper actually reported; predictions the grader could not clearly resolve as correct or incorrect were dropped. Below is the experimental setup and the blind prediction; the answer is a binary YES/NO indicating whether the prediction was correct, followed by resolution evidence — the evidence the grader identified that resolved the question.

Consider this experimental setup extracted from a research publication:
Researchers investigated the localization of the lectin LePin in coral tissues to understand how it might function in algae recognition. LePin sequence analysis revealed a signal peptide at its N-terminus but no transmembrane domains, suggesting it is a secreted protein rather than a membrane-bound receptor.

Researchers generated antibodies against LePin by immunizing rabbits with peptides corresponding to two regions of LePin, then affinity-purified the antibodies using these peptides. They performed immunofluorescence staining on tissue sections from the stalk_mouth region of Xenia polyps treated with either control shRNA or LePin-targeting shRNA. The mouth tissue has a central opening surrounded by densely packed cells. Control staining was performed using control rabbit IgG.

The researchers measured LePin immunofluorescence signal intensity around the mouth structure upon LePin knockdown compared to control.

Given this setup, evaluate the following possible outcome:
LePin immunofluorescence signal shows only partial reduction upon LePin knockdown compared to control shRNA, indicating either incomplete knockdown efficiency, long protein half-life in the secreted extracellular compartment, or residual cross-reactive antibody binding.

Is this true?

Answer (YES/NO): NO